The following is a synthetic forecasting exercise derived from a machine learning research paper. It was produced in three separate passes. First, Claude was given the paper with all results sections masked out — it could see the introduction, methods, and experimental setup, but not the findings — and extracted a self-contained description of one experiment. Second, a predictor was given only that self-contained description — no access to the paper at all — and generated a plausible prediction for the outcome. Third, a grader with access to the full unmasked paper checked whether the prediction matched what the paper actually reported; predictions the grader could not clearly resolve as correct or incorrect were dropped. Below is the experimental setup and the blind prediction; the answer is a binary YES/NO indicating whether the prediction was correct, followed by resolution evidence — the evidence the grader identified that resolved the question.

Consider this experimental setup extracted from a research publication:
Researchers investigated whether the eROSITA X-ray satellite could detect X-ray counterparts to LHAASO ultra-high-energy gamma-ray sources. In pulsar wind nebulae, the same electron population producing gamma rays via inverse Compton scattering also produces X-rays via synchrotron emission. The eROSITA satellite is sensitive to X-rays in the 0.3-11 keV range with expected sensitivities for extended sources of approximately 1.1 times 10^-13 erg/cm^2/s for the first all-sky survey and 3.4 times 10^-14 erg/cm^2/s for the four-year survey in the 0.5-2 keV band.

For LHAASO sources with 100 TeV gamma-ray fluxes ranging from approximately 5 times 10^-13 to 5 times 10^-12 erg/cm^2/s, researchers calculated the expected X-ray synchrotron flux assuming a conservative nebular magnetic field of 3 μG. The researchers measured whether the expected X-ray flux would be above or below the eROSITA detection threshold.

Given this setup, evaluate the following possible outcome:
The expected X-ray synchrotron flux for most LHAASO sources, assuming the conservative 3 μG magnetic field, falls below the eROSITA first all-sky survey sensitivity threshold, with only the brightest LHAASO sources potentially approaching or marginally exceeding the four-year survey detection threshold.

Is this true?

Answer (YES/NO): NO